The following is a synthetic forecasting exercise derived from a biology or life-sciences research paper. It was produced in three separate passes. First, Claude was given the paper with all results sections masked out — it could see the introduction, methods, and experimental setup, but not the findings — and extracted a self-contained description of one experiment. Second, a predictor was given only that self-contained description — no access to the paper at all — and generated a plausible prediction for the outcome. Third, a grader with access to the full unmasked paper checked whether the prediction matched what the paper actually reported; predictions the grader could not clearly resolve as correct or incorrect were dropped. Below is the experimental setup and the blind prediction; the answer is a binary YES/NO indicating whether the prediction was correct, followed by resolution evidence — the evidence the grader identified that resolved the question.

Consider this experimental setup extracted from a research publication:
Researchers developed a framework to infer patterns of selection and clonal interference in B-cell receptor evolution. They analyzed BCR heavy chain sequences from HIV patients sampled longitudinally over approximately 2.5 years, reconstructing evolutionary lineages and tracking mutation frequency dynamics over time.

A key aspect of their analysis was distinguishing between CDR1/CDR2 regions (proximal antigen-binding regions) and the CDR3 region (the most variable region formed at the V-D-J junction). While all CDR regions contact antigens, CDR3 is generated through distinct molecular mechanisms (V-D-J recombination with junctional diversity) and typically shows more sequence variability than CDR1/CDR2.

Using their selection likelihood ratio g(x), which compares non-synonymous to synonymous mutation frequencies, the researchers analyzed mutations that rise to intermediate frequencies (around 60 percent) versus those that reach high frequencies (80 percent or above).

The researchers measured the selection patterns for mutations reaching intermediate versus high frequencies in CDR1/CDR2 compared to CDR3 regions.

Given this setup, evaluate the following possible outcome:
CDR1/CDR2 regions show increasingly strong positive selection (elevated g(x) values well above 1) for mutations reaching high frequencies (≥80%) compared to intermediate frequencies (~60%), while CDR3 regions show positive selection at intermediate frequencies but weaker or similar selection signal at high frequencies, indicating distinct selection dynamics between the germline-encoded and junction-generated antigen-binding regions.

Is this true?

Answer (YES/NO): NO